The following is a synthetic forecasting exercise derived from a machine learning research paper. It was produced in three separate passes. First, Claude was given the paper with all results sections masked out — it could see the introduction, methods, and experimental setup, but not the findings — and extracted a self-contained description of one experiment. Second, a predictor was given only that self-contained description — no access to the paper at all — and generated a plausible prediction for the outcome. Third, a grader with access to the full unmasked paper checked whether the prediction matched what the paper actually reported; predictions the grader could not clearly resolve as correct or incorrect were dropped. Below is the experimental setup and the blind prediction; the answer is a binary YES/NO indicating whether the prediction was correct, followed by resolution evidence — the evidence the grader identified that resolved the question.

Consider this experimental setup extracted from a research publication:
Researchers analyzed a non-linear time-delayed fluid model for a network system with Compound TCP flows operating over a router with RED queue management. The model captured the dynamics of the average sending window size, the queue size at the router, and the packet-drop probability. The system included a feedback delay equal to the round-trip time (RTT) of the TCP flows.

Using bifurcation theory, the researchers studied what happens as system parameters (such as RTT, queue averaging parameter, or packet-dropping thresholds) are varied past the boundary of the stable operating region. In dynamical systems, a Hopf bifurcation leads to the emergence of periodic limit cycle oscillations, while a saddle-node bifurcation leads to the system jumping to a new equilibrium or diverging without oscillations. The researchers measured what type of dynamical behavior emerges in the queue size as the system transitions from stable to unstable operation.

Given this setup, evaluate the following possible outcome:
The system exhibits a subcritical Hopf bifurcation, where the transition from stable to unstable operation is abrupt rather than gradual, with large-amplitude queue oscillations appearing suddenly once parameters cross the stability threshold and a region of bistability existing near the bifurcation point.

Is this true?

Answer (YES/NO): NO